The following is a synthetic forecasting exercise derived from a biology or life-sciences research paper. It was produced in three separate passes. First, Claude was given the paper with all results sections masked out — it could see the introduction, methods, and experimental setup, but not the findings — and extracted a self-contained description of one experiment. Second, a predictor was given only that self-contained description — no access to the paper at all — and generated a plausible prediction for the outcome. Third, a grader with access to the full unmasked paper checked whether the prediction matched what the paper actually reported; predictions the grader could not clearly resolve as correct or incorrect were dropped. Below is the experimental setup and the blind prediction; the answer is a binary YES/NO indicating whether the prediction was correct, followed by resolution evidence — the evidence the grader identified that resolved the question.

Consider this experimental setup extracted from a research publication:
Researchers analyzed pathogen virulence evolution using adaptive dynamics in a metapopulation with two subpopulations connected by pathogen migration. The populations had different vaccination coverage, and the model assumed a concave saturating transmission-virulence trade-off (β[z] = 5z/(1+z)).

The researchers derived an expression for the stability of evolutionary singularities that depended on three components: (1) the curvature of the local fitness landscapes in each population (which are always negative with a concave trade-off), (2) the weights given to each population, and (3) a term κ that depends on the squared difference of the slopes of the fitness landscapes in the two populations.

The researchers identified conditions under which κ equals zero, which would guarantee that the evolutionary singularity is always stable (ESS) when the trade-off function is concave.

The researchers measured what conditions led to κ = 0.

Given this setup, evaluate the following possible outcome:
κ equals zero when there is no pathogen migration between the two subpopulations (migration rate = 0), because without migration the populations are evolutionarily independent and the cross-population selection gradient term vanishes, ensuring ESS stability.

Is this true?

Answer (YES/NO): NO